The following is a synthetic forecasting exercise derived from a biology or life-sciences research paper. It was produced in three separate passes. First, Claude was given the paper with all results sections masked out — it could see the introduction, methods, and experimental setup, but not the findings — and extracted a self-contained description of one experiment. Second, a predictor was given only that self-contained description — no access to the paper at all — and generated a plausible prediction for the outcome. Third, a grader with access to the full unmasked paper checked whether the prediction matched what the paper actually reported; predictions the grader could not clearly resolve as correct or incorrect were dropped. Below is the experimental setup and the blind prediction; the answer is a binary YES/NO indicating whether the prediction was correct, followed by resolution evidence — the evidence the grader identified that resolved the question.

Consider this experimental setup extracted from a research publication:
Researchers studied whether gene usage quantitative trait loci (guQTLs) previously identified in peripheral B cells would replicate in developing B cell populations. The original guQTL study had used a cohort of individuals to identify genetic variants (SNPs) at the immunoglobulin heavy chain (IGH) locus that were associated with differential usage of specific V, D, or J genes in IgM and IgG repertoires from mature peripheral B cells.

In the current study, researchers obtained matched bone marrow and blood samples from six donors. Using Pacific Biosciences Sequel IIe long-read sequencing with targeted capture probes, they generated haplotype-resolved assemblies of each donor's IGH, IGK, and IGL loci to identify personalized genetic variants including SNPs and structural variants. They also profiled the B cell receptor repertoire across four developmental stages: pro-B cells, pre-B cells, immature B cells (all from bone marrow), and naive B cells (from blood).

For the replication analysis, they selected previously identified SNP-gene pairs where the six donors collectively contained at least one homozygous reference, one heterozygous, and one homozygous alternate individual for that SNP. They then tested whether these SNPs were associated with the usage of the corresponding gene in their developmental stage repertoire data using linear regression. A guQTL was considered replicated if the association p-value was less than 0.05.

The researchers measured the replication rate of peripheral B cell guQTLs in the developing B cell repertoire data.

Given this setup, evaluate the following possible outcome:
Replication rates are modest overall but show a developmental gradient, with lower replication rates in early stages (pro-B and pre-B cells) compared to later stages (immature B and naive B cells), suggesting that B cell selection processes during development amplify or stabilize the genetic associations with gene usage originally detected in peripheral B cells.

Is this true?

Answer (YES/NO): NO